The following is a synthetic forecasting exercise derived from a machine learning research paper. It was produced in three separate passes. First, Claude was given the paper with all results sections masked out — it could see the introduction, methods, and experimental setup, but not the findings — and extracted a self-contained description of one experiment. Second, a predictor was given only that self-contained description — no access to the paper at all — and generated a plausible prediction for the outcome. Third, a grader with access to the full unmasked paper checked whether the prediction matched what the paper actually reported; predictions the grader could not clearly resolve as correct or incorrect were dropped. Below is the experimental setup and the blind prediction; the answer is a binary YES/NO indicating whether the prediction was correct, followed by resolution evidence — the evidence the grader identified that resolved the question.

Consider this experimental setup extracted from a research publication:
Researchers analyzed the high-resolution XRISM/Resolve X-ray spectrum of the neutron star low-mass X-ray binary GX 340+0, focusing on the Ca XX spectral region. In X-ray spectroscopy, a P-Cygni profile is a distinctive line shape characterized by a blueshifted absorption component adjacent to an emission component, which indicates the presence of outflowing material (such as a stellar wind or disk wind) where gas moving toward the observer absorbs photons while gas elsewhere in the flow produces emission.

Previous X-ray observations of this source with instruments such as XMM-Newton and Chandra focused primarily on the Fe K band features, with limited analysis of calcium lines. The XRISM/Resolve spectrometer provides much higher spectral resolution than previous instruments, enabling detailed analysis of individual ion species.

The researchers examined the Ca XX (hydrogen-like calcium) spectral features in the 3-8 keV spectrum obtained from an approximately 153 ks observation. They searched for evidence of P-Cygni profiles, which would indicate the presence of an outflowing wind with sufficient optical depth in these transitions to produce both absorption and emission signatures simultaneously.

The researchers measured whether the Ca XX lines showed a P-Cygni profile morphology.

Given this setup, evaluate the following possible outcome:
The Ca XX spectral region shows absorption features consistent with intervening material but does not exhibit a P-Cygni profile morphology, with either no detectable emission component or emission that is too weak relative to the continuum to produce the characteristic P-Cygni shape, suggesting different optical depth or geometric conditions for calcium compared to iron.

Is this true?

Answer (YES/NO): NO